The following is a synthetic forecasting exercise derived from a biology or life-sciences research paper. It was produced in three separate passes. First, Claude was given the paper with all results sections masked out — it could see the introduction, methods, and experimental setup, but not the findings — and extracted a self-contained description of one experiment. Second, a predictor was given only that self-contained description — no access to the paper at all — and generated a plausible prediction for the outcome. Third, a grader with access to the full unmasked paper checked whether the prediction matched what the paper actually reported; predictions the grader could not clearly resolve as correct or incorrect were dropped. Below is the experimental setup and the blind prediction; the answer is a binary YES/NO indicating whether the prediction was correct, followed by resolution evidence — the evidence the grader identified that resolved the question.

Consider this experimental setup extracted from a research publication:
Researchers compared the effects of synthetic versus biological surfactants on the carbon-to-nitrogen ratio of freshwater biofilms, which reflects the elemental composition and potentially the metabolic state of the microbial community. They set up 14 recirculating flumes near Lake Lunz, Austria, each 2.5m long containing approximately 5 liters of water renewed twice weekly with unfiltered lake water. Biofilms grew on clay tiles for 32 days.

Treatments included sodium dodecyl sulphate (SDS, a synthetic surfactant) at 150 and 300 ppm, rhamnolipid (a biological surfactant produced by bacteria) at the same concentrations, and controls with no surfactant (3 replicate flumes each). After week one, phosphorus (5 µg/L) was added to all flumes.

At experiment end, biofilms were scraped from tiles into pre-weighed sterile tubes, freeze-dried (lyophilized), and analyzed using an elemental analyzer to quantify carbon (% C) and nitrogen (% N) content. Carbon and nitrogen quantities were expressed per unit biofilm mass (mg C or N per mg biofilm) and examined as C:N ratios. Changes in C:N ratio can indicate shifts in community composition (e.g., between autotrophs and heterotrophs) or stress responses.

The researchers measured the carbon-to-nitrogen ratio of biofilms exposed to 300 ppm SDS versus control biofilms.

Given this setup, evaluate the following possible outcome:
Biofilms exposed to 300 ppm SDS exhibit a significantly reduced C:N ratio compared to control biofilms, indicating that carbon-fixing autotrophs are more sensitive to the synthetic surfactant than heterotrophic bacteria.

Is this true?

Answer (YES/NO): NO